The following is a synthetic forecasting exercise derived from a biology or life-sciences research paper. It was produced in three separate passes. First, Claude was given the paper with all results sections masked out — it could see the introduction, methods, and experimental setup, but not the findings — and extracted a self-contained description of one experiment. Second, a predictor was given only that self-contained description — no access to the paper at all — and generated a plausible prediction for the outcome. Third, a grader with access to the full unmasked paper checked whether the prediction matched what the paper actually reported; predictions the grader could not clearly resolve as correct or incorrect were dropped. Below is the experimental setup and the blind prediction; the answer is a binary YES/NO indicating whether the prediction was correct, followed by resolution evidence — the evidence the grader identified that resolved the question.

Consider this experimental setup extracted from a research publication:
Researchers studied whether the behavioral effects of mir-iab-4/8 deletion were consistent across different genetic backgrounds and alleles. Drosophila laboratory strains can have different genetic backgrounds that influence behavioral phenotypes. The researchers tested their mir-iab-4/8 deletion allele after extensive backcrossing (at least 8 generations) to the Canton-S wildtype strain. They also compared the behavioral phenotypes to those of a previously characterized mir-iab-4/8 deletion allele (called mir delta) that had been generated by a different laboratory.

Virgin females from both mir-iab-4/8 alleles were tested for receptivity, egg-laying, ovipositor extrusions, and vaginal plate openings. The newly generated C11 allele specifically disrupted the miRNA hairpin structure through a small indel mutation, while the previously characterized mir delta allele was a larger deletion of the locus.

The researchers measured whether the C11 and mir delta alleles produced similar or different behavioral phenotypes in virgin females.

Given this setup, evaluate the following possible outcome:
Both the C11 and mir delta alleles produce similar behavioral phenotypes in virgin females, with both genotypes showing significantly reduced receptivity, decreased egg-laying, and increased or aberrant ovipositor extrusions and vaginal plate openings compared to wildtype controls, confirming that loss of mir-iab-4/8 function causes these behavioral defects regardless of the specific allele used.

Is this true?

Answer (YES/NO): NO